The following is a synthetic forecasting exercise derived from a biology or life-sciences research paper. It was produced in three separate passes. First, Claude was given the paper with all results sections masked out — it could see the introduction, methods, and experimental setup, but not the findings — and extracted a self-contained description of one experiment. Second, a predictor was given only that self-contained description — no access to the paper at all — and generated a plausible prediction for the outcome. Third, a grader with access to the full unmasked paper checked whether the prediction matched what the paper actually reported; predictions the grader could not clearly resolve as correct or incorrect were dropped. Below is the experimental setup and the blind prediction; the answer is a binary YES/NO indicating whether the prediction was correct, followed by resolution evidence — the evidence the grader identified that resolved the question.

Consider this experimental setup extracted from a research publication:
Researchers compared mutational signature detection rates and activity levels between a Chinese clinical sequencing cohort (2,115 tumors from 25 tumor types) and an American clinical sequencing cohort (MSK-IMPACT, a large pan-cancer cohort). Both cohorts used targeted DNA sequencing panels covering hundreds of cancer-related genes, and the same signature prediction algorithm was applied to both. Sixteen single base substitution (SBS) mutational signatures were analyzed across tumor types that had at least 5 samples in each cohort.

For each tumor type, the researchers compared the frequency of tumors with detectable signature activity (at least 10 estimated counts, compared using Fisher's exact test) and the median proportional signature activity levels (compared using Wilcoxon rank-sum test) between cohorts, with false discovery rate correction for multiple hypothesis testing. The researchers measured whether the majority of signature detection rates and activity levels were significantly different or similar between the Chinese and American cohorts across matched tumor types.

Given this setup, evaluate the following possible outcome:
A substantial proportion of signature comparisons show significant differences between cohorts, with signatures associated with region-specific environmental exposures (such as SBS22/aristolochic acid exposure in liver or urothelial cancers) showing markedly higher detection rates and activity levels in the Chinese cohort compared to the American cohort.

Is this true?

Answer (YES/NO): NO